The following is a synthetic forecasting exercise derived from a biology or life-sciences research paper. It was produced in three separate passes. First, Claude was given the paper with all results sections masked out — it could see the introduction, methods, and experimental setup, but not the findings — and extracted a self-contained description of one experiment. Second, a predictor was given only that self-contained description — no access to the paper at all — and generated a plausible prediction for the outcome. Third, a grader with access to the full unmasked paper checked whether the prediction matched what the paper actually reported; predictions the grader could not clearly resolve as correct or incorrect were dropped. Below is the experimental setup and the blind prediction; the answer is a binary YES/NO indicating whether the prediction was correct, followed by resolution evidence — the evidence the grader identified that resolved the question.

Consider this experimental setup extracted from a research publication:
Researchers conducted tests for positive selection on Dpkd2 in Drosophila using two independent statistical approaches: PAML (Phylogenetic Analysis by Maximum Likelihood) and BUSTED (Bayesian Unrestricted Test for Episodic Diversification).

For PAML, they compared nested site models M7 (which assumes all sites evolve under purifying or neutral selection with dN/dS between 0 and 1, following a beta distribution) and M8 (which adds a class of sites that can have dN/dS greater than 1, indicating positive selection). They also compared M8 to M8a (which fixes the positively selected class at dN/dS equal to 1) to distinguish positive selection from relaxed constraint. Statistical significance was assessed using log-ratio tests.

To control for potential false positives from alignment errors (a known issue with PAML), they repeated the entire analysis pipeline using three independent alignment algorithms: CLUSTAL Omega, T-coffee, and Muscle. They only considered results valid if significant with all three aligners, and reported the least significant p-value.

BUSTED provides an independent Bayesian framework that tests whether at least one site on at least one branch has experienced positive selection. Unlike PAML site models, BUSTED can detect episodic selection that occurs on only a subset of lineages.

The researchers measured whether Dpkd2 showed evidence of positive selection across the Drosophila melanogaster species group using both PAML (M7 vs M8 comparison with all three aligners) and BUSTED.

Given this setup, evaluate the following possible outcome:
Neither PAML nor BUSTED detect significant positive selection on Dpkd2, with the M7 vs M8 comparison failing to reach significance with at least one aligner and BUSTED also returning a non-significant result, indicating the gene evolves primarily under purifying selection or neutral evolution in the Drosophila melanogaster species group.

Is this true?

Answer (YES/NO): NO